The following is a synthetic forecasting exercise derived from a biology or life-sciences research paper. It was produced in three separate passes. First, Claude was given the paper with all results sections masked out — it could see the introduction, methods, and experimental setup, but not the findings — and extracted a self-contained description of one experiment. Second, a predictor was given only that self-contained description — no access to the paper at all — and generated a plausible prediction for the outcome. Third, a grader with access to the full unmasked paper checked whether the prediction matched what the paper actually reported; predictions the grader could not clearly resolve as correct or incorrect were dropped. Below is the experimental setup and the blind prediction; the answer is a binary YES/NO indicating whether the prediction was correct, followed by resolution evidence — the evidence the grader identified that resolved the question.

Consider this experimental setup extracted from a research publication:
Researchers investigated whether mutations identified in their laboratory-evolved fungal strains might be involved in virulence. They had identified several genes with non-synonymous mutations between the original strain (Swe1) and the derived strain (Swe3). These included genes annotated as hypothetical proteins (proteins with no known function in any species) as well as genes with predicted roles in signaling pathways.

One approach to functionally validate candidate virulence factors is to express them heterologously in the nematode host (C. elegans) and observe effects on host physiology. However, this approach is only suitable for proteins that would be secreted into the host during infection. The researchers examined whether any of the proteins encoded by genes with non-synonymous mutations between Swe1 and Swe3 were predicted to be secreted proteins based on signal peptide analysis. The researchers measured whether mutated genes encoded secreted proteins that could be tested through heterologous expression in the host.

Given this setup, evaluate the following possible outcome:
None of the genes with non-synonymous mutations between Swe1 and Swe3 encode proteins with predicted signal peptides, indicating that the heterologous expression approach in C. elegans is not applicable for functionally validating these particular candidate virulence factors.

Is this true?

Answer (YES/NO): YES